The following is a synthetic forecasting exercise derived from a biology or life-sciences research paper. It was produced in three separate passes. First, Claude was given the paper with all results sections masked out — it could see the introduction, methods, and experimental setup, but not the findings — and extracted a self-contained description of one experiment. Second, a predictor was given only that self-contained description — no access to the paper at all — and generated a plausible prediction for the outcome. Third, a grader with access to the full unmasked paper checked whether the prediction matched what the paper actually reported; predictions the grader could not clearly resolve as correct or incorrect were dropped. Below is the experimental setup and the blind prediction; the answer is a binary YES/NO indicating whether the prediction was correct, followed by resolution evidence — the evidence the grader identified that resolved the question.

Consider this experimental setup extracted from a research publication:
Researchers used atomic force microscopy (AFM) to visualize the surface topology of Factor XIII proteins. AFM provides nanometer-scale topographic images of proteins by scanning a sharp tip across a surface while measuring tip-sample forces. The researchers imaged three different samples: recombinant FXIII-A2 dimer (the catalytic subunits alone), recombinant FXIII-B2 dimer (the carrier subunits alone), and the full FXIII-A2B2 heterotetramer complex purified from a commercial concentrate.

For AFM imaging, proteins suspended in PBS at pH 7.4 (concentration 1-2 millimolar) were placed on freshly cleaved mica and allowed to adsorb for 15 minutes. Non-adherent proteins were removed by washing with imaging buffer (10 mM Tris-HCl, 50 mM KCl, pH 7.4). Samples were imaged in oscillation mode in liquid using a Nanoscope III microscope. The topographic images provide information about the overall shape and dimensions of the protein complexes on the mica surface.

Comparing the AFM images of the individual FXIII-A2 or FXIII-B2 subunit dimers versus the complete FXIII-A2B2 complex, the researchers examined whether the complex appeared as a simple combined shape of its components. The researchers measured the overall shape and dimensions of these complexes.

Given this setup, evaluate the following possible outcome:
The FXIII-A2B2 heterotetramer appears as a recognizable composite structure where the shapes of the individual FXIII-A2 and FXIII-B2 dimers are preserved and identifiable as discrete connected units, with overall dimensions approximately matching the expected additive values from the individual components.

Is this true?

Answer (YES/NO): NO